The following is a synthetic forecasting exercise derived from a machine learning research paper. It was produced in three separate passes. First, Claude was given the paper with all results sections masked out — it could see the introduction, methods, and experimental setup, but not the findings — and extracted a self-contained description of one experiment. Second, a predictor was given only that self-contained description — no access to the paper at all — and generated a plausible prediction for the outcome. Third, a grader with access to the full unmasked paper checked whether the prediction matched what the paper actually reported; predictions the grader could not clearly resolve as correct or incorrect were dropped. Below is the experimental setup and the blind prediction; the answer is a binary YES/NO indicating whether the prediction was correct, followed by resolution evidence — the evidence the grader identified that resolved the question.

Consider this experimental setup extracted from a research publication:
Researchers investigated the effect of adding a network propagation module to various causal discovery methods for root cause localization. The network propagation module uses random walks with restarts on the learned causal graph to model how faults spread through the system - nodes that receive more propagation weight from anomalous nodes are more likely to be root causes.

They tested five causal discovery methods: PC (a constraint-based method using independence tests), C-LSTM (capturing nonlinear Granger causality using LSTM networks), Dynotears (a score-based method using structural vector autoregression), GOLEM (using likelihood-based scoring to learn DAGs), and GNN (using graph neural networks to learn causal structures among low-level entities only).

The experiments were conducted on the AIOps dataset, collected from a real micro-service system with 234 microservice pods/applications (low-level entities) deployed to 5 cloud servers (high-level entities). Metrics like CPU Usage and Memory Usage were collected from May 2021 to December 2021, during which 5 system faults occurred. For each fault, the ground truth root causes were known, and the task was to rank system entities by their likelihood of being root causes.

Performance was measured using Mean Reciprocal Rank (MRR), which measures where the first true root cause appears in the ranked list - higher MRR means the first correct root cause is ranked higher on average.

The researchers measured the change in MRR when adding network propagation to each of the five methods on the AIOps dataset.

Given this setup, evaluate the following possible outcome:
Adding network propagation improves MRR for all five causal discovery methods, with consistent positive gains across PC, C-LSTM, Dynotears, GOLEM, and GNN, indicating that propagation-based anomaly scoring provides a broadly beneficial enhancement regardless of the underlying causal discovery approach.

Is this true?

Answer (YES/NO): YES